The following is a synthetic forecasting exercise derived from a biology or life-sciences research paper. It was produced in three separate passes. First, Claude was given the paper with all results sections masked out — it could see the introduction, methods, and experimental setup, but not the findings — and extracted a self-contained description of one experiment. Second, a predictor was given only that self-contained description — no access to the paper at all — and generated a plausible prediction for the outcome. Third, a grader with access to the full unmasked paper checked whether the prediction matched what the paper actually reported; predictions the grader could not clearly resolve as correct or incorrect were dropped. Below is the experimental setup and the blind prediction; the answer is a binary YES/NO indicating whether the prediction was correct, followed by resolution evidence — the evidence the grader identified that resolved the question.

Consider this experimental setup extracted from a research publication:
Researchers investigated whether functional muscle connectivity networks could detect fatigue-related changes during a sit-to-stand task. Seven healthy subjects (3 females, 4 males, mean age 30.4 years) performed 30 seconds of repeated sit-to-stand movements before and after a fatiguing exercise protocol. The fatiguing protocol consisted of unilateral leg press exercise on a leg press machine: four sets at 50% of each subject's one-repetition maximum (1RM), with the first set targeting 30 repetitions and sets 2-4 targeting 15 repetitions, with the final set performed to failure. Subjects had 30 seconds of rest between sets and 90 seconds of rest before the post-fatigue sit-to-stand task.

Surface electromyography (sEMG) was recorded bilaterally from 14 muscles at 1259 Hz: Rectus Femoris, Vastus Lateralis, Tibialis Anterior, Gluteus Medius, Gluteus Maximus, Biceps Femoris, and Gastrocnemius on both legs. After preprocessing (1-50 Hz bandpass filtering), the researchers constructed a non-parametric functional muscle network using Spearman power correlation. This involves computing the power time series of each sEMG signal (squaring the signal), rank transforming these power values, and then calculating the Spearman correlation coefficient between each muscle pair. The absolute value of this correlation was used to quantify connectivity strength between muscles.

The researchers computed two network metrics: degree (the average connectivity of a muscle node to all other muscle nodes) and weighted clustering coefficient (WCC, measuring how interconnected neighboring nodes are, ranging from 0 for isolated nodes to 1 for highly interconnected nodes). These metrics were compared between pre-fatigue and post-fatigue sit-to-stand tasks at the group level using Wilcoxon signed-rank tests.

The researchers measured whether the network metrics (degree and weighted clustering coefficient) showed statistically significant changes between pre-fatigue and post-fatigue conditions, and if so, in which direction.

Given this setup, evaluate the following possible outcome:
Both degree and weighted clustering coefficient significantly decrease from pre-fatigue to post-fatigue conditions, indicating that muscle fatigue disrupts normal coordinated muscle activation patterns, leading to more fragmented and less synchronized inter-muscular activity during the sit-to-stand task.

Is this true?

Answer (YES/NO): YES